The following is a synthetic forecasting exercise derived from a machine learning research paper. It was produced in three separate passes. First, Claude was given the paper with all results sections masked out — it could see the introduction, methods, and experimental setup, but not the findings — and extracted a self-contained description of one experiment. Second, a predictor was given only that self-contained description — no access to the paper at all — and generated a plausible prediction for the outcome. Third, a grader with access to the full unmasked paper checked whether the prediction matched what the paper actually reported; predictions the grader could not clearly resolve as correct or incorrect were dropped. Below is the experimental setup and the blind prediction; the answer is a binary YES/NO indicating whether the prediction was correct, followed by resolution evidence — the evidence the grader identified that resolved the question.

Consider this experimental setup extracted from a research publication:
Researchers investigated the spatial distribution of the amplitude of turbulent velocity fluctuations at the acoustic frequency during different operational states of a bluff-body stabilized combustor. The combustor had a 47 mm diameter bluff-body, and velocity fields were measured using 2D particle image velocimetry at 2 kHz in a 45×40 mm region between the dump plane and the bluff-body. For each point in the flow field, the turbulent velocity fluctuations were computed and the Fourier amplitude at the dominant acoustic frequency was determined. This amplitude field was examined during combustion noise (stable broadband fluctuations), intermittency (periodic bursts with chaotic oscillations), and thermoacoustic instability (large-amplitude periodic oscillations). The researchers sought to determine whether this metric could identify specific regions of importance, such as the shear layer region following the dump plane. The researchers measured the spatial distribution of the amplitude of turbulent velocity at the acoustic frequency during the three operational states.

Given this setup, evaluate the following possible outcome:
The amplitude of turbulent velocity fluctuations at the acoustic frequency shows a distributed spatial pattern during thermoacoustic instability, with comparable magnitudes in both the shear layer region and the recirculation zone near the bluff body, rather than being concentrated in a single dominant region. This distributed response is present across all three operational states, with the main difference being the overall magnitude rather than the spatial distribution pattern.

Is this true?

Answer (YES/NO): NO